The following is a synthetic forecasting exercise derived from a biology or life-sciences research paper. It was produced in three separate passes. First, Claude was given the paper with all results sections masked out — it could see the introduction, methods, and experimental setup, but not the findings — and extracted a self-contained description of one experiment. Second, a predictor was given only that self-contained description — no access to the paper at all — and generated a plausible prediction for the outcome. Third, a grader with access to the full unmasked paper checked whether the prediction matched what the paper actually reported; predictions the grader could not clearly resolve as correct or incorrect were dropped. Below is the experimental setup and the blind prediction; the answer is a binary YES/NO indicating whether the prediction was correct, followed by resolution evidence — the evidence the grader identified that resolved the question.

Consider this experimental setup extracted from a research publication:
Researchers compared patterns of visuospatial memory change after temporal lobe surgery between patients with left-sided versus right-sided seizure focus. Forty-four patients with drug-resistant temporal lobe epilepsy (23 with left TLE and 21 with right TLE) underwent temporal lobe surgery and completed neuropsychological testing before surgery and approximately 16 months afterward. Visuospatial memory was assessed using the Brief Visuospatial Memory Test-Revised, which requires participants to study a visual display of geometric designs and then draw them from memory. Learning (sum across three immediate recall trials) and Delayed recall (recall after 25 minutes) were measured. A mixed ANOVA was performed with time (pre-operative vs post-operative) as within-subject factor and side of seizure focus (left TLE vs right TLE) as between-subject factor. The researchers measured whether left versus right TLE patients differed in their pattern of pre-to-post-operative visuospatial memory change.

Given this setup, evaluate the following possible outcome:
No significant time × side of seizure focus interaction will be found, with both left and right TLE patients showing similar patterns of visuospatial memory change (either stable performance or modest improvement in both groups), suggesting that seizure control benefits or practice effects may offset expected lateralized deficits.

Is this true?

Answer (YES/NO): NO